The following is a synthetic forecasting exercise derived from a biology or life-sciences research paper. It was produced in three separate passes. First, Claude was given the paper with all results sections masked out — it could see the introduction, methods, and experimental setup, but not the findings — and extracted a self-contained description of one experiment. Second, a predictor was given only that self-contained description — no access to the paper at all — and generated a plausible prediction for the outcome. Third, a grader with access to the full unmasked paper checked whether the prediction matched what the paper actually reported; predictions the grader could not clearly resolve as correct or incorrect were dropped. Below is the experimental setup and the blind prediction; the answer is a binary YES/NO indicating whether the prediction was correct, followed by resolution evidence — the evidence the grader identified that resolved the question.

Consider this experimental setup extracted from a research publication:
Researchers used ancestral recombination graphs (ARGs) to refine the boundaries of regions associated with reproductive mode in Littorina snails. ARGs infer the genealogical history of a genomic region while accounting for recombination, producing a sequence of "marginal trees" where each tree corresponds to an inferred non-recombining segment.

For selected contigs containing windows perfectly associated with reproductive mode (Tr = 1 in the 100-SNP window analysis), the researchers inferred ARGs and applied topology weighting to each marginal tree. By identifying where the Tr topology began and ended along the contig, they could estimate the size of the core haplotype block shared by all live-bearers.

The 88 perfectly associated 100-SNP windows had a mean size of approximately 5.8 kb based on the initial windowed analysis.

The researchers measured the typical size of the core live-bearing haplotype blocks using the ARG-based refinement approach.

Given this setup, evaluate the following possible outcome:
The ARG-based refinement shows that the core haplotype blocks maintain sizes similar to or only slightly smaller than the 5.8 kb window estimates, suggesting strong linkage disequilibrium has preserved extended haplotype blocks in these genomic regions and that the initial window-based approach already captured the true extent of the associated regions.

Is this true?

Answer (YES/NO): NO